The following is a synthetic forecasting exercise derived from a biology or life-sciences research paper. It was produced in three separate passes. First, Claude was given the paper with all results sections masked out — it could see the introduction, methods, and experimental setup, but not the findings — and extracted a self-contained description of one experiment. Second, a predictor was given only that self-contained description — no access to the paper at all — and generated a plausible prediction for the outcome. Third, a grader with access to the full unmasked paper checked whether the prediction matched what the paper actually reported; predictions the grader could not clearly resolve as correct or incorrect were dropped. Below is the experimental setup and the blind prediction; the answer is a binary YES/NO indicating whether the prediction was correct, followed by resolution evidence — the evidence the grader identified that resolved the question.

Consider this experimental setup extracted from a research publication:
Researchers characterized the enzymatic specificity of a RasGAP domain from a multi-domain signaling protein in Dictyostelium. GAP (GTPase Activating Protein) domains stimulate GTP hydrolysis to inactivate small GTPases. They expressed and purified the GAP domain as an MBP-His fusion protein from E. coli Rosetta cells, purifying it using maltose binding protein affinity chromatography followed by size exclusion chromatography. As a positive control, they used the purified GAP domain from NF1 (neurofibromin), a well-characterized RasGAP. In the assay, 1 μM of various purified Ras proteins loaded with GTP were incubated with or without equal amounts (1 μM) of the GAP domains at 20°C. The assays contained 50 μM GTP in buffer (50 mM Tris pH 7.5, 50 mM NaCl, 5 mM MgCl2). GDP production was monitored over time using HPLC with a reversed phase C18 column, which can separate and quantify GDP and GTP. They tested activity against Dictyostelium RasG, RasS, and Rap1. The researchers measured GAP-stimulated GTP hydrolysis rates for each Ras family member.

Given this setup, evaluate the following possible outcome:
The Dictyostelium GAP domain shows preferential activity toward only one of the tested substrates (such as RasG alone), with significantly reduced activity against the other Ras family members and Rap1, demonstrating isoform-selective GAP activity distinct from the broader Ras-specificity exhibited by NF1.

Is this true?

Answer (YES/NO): NO